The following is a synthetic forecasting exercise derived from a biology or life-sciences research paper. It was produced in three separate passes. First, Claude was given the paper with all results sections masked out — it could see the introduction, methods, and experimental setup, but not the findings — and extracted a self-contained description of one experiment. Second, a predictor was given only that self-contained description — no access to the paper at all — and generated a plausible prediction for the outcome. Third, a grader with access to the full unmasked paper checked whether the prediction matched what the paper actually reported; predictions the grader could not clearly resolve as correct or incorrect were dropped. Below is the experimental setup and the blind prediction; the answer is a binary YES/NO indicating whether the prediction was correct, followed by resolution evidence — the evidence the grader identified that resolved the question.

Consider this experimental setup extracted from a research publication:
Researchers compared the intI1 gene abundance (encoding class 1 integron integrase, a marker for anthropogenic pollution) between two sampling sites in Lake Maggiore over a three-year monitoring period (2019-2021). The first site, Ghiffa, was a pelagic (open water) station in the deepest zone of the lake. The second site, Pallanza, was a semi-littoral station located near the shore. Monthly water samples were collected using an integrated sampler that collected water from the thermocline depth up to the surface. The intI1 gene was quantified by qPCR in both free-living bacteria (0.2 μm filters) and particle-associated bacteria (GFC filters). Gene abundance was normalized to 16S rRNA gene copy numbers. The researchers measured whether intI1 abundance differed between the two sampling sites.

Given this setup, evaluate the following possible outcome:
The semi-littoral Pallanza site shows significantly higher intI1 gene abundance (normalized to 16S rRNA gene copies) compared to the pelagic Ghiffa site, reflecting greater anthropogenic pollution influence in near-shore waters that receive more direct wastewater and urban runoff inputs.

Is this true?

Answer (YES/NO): NO